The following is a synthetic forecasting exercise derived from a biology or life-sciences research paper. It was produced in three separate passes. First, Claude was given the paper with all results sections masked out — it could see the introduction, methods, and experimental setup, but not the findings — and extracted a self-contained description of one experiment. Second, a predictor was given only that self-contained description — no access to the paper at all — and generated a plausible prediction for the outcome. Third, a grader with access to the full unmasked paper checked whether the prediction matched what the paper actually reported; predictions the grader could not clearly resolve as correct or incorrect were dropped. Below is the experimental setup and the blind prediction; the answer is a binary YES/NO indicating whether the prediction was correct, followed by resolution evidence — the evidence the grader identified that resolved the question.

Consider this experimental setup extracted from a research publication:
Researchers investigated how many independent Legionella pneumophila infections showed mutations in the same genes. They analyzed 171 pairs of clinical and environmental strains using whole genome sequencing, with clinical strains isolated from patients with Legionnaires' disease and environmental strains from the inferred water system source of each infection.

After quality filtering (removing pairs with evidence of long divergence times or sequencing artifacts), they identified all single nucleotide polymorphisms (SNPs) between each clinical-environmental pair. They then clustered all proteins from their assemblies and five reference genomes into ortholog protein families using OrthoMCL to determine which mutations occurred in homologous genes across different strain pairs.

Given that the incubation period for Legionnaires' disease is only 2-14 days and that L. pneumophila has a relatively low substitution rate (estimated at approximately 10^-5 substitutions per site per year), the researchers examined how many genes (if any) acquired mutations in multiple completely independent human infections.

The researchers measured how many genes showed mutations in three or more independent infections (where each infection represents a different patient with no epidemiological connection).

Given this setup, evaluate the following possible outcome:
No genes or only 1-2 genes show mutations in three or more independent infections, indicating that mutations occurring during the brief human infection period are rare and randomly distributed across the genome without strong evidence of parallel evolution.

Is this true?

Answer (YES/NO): NO